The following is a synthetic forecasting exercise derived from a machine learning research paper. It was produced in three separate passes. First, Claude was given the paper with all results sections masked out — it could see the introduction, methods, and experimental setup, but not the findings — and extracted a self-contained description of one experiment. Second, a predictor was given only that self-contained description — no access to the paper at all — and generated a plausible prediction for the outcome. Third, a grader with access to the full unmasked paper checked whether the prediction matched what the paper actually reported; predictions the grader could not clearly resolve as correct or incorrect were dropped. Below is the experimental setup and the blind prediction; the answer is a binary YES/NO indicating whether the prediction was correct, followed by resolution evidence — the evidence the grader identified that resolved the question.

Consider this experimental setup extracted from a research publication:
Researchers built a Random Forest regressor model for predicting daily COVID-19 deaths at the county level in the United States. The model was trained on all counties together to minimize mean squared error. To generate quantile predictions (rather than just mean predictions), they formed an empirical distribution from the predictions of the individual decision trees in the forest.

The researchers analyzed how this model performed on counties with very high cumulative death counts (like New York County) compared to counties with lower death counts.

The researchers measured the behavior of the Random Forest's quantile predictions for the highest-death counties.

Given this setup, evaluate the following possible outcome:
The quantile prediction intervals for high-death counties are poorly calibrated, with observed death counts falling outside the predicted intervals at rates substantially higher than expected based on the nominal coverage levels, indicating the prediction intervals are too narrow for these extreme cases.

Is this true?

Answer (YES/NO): NO